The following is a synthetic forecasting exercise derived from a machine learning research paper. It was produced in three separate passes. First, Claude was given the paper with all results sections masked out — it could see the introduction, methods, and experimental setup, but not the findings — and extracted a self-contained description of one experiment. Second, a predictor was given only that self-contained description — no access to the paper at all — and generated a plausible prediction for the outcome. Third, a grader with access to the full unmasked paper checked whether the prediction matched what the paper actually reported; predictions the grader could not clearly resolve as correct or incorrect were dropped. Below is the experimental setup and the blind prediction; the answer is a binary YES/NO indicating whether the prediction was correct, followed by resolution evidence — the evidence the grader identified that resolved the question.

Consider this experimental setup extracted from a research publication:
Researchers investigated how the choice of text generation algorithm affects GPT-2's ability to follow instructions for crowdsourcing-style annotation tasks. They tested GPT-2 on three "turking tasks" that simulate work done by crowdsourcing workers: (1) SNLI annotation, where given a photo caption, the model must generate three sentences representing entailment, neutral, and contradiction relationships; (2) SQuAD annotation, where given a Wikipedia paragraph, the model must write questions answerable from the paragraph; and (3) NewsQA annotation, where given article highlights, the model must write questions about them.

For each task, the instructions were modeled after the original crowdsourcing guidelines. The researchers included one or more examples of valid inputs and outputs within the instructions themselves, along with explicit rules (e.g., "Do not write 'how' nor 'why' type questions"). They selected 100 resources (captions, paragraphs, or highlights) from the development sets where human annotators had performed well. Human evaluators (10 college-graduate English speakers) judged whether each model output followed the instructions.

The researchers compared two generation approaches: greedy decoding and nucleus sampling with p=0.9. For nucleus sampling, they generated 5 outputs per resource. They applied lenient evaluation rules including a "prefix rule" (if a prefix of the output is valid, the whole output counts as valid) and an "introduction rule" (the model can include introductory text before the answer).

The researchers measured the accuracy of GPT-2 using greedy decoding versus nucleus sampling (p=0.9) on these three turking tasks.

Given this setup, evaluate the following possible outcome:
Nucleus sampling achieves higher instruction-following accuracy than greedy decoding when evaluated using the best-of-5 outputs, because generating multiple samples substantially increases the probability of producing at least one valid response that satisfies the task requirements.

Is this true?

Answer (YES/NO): YES